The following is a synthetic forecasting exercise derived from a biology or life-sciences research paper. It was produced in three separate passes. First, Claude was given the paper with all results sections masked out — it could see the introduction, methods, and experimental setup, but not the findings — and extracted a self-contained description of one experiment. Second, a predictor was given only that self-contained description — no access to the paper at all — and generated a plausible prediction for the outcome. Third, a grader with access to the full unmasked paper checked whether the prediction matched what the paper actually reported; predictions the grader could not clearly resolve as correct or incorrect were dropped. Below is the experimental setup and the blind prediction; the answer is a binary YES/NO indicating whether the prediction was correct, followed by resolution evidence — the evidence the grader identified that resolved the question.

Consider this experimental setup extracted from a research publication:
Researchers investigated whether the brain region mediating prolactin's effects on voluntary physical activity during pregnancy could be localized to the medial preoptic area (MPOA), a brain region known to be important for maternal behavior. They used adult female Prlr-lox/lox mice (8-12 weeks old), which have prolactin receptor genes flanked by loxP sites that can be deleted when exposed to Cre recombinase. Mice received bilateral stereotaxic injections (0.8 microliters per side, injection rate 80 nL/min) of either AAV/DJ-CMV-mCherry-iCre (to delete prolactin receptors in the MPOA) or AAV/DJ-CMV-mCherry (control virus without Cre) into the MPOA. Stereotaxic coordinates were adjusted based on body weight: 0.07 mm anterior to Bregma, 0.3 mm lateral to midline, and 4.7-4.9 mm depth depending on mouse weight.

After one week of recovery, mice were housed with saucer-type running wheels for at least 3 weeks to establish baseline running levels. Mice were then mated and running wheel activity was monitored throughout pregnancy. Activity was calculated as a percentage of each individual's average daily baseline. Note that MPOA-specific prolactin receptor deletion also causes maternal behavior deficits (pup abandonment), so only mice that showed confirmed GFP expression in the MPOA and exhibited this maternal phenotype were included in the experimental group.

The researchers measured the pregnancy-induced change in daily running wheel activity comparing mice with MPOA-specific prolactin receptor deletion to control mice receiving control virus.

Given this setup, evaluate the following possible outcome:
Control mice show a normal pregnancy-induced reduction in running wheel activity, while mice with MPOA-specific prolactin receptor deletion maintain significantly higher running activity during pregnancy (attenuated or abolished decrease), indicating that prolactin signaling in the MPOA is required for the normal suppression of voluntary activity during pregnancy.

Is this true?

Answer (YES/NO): YES